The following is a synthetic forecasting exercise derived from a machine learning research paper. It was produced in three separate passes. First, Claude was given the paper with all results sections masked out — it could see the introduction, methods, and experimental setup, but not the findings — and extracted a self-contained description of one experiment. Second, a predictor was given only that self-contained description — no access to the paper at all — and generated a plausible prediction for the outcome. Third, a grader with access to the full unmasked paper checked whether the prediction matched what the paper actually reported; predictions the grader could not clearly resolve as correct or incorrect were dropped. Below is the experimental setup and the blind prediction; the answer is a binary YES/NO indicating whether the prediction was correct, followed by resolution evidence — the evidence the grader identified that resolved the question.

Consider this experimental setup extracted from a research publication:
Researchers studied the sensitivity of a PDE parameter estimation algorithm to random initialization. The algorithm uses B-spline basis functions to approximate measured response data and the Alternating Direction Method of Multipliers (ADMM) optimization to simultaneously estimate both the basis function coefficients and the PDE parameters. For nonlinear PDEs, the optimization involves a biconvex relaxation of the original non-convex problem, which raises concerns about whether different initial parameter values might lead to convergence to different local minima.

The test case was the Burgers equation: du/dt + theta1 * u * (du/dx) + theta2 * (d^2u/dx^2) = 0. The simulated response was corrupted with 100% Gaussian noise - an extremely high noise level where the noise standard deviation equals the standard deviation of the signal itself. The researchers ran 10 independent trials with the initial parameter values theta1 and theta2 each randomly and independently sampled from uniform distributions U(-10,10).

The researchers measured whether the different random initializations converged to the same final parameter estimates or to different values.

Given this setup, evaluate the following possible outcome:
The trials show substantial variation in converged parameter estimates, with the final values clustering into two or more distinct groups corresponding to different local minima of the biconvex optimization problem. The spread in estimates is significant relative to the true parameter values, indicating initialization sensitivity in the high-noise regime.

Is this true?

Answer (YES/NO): NO